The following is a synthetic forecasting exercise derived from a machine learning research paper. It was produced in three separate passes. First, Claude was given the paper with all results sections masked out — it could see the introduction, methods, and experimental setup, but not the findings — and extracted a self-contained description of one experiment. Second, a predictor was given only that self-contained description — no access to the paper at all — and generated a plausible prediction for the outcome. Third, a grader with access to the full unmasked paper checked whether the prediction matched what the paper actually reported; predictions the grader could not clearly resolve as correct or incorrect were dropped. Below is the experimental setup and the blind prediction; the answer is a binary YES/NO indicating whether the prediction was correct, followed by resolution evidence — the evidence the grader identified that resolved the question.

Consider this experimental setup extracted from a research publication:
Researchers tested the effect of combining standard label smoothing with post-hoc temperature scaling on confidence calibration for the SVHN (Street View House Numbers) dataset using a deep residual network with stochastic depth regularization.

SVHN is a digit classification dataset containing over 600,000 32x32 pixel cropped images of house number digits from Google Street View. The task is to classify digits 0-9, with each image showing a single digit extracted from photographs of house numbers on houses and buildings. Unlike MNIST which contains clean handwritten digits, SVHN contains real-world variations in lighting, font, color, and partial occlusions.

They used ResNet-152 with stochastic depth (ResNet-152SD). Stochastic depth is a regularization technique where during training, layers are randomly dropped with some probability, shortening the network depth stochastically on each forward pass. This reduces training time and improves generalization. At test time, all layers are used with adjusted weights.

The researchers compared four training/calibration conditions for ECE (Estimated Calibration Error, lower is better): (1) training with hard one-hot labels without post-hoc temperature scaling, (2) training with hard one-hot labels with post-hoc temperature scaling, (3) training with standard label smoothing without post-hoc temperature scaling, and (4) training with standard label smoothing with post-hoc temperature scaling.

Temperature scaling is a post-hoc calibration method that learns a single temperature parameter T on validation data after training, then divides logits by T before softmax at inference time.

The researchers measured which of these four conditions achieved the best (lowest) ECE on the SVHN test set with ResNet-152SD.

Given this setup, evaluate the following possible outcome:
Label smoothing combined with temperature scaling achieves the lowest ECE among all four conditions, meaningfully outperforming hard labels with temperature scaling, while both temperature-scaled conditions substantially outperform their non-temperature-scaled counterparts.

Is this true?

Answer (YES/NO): NO